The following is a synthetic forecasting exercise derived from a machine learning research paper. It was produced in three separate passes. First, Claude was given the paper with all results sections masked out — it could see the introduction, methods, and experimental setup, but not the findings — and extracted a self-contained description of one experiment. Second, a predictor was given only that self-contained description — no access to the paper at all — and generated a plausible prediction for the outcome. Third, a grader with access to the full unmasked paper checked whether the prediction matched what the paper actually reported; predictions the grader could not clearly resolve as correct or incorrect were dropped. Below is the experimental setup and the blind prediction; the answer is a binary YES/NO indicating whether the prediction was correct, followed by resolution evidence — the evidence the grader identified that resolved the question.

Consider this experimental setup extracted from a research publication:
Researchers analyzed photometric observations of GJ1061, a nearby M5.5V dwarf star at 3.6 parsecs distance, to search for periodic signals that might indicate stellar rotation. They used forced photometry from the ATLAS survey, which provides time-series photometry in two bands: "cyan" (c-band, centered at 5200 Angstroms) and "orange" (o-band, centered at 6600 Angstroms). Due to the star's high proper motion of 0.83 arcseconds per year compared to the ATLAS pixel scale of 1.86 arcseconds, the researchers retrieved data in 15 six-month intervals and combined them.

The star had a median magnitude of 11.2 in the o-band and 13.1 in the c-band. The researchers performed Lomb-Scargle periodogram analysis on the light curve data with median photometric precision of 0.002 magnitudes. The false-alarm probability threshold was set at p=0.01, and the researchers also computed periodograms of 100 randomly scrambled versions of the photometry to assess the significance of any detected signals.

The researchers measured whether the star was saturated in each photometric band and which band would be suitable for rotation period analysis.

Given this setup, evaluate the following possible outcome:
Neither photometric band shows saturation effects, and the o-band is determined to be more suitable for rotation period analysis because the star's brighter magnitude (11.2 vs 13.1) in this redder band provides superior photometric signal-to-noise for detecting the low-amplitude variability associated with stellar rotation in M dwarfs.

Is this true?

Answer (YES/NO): NO